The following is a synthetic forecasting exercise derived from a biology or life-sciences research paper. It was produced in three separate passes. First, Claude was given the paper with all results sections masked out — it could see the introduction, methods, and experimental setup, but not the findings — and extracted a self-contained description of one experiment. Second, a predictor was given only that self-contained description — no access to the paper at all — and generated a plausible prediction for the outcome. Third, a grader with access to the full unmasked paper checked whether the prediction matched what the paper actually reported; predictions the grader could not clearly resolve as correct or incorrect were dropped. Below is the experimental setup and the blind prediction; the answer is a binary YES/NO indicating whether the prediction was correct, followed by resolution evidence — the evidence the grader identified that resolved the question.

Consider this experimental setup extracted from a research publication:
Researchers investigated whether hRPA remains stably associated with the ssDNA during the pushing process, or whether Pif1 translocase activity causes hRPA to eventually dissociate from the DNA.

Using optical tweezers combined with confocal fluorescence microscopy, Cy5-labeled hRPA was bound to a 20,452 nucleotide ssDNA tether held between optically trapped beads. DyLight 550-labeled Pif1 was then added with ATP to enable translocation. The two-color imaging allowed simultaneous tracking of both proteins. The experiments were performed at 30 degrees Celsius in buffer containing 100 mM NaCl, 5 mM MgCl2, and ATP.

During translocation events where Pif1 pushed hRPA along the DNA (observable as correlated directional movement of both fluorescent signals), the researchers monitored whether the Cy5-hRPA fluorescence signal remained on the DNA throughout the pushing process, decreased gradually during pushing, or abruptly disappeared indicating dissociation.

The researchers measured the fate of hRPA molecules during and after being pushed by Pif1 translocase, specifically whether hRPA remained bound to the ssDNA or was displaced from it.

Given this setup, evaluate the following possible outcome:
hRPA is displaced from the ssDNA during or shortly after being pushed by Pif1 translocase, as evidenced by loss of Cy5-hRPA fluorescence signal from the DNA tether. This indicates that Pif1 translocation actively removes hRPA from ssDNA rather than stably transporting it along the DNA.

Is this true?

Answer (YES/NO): YES